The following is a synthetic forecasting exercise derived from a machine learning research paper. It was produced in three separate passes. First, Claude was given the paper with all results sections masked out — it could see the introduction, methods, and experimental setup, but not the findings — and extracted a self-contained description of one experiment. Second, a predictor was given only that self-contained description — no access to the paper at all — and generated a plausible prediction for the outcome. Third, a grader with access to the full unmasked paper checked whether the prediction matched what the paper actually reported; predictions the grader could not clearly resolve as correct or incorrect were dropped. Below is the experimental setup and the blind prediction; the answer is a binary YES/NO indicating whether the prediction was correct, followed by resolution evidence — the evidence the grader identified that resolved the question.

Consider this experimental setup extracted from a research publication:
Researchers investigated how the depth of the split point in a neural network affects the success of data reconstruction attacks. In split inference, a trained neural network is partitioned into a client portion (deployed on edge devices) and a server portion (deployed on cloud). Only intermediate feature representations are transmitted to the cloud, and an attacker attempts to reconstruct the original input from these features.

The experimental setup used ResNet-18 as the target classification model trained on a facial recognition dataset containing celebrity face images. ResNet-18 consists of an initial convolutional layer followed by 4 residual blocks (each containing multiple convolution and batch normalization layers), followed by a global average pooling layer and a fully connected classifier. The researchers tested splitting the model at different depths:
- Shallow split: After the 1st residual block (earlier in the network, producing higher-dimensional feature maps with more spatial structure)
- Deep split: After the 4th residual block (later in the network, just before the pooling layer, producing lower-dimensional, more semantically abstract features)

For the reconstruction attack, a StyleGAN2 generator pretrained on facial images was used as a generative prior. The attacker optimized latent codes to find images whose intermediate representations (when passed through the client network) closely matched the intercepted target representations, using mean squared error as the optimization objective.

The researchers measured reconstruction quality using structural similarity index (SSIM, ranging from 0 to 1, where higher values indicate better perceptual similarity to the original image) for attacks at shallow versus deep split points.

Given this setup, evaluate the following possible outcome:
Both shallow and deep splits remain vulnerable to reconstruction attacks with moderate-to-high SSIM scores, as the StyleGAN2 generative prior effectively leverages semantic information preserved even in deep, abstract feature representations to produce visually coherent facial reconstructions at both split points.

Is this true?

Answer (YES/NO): YES